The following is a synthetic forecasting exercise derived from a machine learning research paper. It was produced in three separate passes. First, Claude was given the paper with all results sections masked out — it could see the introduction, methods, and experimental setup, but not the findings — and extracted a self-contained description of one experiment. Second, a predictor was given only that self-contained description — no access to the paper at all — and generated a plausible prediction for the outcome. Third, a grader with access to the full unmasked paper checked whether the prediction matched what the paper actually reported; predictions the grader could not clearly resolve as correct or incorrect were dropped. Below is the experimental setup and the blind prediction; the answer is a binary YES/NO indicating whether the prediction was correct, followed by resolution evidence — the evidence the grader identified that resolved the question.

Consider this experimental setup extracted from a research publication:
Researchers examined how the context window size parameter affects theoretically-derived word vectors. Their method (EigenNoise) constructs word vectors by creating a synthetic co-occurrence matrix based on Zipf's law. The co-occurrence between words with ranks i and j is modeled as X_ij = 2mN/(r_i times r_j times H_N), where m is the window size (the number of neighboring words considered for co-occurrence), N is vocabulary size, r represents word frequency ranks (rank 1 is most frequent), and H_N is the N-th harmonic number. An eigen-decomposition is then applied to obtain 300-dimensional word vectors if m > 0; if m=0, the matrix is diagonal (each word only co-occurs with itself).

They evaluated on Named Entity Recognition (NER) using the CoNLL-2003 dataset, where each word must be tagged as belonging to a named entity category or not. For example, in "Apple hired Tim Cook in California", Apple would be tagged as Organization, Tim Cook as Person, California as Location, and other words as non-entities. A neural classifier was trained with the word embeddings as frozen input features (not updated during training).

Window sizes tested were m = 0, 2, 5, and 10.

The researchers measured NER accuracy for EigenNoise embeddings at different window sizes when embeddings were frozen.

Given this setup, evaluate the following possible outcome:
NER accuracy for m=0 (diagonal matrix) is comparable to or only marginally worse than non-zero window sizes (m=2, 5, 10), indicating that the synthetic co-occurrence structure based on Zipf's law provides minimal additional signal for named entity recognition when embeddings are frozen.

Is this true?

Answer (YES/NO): NO